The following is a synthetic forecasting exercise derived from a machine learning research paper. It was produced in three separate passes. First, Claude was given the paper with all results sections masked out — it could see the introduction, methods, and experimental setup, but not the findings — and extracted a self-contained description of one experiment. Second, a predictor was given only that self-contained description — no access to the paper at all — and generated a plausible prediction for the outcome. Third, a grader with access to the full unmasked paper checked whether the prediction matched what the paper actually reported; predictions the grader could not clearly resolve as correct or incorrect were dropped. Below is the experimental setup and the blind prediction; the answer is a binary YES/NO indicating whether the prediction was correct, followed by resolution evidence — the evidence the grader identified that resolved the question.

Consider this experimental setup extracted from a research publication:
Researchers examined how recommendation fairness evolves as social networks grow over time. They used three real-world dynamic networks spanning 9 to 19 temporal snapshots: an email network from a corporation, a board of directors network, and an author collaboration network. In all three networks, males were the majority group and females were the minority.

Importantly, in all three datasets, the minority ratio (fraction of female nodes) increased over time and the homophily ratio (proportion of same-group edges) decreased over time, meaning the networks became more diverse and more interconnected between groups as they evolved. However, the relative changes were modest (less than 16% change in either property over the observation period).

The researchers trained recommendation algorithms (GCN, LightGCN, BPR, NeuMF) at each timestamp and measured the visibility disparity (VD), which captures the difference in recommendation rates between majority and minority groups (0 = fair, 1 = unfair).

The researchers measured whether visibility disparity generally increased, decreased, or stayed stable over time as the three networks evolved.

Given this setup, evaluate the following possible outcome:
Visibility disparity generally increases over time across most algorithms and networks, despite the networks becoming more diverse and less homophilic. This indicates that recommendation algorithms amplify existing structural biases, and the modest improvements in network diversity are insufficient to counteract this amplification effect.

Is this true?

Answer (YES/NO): NO